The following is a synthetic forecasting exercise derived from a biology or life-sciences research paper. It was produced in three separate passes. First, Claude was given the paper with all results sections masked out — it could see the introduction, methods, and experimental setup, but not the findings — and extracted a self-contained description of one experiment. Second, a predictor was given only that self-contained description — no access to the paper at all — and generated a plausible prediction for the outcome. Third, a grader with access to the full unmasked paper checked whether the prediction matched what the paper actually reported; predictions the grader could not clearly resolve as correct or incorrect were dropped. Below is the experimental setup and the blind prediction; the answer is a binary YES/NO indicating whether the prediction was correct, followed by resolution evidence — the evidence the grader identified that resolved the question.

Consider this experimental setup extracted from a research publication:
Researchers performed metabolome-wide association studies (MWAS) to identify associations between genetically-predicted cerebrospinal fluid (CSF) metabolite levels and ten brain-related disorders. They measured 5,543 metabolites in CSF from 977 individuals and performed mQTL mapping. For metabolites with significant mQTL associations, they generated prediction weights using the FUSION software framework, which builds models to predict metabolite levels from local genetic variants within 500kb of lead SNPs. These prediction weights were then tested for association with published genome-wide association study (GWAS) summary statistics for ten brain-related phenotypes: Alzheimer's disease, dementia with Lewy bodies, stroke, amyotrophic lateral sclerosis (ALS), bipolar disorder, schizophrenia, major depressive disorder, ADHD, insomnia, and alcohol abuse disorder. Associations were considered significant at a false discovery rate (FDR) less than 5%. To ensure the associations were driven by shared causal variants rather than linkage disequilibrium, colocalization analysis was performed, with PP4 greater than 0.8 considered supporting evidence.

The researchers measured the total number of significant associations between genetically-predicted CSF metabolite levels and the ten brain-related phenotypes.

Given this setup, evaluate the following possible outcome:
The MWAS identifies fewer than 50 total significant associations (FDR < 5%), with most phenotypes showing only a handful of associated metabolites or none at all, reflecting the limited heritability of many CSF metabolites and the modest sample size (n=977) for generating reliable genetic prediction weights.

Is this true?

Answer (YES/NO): NO